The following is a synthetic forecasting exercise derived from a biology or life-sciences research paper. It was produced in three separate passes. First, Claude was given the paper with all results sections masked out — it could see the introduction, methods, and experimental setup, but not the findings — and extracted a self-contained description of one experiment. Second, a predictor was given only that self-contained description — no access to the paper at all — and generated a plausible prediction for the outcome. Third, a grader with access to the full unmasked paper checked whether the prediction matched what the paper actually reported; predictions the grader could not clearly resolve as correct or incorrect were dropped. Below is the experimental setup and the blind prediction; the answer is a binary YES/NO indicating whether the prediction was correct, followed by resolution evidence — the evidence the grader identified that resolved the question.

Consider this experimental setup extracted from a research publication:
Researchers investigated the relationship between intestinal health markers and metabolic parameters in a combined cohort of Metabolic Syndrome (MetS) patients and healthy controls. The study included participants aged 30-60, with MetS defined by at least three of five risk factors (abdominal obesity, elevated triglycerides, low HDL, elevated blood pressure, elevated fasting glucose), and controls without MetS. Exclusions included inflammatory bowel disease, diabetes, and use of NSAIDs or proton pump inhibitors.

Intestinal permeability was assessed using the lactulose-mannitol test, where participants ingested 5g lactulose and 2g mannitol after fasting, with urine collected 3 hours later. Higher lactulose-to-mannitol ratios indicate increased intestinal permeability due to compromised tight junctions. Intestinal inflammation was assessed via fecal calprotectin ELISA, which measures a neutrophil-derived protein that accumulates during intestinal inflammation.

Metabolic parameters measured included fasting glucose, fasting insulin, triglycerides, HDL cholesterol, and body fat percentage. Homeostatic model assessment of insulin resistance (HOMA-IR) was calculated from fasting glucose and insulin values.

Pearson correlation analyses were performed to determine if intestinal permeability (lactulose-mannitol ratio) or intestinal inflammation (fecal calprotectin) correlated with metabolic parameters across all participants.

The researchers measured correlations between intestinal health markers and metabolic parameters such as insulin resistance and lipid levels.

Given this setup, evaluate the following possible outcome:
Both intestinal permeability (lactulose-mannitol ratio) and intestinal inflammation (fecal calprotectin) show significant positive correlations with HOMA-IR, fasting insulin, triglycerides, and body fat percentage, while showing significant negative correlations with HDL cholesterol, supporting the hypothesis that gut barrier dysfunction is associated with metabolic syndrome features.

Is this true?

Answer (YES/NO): NO